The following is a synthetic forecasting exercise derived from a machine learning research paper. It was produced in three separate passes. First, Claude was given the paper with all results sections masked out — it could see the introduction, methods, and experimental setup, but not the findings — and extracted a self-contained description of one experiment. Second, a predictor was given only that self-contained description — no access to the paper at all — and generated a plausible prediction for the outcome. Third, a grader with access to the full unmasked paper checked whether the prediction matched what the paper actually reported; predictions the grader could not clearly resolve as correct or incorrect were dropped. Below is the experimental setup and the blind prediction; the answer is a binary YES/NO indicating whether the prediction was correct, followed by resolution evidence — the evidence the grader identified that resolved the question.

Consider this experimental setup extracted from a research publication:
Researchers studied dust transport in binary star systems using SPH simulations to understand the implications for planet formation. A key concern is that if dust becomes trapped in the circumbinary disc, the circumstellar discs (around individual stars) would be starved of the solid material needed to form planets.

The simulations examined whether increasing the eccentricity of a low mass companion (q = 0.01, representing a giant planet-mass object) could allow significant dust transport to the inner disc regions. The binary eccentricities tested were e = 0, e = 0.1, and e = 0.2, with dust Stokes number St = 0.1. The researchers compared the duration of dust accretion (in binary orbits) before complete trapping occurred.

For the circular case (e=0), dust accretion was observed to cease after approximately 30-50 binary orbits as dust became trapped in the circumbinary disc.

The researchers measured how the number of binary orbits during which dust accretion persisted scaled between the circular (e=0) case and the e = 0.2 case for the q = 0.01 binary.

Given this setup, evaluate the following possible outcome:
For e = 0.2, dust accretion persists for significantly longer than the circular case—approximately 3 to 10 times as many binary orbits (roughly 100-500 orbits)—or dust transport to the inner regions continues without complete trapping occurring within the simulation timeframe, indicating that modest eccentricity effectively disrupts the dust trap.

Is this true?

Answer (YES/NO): YES